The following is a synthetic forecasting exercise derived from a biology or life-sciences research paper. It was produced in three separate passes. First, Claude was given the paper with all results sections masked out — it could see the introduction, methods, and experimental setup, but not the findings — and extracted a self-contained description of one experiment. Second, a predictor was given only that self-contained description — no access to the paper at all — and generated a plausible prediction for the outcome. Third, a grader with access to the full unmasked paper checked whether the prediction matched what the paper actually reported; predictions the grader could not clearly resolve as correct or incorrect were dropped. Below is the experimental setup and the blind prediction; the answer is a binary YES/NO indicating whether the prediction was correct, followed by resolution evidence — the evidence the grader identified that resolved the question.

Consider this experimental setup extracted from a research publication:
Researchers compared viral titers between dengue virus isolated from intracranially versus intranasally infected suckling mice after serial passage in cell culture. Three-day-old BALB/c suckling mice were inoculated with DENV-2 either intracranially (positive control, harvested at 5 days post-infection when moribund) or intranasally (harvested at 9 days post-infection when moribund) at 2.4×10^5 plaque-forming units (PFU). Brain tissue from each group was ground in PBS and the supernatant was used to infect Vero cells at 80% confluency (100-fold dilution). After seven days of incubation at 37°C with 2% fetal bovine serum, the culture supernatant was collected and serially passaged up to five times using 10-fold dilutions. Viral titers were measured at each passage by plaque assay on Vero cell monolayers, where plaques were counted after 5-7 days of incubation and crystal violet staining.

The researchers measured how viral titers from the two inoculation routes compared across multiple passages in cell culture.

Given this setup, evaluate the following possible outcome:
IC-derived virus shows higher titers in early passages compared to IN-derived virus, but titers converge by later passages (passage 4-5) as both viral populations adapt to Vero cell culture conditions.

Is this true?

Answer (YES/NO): NO